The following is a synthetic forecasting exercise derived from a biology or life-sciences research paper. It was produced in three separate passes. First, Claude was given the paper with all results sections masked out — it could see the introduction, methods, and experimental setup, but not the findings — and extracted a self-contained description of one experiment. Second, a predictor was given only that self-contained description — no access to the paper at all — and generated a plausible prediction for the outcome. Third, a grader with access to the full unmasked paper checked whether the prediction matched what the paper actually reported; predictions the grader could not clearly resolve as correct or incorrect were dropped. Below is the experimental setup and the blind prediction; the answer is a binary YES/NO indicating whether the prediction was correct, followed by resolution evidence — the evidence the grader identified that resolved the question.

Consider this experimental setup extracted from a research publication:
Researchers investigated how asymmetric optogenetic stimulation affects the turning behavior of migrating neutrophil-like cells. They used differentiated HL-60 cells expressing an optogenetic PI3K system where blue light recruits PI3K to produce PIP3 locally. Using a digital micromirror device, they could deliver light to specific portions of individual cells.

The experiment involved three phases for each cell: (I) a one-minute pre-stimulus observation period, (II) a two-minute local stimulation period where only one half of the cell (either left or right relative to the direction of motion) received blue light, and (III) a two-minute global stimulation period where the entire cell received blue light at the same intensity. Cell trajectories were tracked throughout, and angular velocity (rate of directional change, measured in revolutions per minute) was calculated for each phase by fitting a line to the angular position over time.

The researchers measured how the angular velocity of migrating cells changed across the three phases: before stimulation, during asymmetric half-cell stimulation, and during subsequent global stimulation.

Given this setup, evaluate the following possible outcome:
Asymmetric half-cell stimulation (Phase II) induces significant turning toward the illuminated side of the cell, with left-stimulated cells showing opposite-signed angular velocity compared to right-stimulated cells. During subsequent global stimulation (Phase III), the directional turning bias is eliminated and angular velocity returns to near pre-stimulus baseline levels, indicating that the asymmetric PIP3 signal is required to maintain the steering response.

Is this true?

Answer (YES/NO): NO